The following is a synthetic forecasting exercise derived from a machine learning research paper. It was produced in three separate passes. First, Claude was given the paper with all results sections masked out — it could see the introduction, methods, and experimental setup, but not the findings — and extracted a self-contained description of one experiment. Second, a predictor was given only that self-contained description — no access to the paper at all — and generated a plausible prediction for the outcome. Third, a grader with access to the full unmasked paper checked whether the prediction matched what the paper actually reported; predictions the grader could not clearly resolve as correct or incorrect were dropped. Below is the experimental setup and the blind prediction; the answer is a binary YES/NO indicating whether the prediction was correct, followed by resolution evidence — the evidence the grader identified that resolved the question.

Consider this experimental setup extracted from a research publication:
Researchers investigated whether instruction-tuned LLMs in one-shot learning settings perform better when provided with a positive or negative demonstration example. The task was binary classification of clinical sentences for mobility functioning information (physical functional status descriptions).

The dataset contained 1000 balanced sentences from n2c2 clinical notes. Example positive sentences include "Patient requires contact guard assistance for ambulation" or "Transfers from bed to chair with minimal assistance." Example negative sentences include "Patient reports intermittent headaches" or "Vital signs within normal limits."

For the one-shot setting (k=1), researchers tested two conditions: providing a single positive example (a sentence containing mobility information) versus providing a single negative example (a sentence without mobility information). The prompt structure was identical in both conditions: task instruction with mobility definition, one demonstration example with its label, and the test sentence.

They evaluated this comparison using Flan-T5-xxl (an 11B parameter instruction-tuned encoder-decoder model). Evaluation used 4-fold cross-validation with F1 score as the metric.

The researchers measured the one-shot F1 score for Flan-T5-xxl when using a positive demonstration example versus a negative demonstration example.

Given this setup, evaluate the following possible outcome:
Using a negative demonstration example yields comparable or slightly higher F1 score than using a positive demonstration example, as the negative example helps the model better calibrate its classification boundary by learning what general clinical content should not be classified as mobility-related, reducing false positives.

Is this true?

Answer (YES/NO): NO